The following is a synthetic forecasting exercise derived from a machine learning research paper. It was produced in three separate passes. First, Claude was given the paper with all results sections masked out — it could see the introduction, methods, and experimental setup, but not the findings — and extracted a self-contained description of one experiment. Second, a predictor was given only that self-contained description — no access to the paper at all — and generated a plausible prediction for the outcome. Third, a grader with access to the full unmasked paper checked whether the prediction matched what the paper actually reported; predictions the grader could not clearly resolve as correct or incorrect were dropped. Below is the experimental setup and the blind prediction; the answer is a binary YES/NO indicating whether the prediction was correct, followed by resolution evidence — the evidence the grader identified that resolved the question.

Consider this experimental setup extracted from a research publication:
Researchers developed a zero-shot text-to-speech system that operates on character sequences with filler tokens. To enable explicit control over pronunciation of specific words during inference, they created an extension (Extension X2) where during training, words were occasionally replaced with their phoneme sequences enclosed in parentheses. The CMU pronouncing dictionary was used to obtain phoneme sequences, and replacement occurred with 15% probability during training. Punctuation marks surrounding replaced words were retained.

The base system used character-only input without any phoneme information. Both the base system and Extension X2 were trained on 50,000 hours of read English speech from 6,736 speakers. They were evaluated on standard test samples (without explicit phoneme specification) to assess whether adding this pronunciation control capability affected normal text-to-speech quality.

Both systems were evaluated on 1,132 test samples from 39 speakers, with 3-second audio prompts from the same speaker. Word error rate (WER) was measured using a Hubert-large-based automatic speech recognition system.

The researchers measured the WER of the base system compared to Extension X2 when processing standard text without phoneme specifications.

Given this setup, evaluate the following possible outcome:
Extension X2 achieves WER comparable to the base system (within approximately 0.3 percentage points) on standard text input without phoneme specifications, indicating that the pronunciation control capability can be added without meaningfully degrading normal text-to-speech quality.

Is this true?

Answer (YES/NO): YES